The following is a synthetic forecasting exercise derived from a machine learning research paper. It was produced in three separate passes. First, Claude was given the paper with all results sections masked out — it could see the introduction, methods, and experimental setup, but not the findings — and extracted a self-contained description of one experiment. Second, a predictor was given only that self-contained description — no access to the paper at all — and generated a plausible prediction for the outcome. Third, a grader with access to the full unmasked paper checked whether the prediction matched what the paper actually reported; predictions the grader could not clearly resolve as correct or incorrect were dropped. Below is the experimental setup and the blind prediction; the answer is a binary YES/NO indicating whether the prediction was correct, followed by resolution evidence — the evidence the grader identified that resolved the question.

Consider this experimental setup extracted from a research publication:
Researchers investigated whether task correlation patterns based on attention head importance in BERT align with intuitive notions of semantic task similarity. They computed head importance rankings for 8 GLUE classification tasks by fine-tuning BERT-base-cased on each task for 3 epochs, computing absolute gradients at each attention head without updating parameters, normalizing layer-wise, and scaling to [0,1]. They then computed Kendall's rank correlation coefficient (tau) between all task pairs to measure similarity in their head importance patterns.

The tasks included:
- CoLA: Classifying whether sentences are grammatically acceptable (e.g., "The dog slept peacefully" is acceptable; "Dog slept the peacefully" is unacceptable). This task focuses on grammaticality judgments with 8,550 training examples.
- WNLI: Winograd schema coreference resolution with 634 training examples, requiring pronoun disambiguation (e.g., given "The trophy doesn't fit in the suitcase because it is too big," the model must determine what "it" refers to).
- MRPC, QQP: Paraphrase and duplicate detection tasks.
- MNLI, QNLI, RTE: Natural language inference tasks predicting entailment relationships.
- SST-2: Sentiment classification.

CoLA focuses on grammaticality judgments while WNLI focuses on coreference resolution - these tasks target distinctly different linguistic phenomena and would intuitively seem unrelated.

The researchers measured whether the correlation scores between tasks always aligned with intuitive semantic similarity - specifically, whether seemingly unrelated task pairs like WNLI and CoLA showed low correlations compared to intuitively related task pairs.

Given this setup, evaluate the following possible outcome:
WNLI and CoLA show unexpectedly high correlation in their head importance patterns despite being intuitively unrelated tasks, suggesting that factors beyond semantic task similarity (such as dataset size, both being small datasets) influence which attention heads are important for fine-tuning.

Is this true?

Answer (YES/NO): YES